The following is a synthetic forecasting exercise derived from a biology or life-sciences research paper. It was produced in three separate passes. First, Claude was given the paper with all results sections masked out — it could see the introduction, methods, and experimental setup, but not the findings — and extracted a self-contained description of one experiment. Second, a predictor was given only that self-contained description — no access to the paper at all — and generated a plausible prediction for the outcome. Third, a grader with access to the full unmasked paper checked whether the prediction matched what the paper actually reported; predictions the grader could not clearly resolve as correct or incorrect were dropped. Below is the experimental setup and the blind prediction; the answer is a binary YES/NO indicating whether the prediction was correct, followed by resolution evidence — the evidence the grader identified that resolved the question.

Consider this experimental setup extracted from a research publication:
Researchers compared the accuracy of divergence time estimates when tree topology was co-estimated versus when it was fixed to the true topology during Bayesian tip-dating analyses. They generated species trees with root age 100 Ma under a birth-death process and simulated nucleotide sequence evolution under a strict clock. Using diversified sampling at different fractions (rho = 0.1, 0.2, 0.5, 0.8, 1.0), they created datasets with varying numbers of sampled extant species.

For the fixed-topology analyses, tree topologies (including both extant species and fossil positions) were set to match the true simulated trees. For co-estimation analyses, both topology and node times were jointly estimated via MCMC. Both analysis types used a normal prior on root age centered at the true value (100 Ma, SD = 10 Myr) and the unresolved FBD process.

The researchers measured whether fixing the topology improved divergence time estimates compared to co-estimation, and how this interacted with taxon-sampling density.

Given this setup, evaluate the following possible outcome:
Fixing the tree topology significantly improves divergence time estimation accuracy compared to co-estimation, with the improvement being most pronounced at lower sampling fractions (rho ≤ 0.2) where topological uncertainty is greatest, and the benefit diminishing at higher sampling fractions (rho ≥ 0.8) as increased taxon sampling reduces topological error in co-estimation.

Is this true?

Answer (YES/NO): NO